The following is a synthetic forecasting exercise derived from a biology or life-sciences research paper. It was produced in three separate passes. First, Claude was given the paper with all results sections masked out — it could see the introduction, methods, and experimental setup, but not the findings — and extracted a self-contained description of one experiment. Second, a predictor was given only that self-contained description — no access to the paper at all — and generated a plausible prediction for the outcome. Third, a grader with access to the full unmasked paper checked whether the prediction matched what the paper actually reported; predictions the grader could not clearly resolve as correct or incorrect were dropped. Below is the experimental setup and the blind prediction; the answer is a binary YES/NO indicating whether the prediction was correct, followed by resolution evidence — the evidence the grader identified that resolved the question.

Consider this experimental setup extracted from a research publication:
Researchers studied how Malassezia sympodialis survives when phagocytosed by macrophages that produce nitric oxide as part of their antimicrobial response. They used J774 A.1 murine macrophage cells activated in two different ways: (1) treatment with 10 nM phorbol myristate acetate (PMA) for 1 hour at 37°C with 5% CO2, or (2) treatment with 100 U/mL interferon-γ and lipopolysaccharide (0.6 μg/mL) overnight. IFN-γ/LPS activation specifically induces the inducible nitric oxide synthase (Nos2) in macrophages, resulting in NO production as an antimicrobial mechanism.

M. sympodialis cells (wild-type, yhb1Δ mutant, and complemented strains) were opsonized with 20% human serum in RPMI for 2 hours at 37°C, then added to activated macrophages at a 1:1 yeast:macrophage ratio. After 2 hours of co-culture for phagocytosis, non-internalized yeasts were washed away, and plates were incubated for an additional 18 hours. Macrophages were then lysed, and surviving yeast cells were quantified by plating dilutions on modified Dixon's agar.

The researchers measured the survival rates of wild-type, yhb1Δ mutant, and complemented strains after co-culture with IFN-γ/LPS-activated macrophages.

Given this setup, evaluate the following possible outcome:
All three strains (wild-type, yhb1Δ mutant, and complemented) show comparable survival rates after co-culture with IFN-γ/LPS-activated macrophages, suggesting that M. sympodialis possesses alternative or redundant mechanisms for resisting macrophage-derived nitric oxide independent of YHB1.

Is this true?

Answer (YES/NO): YES